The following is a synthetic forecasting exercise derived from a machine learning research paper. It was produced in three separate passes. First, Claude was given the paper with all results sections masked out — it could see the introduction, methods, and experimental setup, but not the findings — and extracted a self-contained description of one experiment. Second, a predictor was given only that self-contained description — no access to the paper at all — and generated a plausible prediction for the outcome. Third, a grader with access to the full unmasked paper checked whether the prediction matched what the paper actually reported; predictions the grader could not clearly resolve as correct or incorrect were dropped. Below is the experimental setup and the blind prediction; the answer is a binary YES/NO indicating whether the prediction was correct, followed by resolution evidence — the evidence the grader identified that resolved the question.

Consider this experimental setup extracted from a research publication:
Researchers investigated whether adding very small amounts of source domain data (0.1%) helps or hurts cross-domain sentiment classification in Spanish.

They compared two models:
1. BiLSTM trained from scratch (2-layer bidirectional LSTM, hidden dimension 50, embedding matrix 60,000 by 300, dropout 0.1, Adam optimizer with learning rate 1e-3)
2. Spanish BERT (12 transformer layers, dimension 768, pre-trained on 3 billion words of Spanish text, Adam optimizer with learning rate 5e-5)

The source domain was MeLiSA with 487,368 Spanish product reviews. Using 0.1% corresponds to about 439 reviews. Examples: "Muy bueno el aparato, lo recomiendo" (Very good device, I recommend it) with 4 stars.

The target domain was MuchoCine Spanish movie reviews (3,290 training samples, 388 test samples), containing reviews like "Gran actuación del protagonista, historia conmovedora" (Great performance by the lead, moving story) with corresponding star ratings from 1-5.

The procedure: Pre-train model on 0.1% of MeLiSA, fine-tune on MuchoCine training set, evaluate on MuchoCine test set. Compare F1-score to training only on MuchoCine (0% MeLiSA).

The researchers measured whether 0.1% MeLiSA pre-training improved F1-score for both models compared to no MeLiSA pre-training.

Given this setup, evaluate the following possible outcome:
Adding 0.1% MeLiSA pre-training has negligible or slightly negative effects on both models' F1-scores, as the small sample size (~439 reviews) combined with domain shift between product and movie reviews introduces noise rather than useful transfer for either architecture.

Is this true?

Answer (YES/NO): NO